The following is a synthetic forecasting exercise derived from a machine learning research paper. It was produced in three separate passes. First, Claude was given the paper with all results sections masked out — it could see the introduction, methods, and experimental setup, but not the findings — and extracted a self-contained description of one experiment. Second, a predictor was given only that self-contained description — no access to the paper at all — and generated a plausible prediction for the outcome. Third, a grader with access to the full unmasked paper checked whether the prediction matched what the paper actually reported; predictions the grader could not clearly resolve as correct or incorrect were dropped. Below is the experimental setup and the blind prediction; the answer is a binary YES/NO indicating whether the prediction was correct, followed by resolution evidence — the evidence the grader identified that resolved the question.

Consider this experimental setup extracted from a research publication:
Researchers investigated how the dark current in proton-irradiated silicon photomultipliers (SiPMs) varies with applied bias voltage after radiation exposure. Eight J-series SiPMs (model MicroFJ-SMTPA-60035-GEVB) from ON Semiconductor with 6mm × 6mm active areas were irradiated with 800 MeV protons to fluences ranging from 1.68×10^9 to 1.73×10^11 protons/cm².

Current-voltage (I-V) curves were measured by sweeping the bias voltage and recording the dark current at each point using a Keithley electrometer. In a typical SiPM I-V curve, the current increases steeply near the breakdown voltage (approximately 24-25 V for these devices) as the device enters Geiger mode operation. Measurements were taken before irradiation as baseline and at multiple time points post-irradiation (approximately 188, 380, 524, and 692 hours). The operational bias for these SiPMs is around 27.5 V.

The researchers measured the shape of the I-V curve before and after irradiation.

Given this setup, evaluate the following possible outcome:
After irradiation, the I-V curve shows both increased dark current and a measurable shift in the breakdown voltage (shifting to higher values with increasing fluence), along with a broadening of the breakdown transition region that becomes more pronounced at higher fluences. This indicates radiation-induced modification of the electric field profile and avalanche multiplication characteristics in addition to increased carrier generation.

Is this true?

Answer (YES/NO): NO